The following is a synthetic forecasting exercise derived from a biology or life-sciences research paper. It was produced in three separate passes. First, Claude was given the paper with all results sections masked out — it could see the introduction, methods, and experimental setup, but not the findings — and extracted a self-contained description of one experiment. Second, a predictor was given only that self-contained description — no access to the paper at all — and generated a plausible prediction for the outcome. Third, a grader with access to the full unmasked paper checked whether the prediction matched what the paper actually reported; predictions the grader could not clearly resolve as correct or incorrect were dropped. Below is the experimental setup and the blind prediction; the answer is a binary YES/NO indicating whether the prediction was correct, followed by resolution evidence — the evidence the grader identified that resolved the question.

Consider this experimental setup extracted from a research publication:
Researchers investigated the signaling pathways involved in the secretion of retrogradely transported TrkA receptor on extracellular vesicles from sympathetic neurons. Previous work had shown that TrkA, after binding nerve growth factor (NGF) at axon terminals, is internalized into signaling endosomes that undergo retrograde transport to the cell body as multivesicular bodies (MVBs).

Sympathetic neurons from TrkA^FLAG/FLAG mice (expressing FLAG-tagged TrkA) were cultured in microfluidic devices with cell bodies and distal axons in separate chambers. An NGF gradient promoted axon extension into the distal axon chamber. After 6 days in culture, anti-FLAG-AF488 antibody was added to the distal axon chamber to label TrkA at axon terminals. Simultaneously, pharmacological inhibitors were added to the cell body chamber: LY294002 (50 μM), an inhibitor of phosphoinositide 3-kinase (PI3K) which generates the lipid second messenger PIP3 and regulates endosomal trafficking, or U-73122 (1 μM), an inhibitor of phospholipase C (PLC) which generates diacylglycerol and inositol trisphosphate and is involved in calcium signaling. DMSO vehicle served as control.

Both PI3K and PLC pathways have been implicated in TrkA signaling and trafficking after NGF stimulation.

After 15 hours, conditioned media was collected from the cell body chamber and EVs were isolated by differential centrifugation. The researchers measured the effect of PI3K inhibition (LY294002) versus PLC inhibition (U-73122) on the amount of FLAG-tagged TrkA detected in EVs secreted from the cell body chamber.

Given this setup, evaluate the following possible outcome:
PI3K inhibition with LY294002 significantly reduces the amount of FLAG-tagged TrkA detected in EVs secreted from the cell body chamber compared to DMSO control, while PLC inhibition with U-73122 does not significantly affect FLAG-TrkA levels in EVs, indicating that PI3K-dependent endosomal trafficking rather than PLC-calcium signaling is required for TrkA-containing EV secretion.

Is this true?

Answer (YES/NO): NO